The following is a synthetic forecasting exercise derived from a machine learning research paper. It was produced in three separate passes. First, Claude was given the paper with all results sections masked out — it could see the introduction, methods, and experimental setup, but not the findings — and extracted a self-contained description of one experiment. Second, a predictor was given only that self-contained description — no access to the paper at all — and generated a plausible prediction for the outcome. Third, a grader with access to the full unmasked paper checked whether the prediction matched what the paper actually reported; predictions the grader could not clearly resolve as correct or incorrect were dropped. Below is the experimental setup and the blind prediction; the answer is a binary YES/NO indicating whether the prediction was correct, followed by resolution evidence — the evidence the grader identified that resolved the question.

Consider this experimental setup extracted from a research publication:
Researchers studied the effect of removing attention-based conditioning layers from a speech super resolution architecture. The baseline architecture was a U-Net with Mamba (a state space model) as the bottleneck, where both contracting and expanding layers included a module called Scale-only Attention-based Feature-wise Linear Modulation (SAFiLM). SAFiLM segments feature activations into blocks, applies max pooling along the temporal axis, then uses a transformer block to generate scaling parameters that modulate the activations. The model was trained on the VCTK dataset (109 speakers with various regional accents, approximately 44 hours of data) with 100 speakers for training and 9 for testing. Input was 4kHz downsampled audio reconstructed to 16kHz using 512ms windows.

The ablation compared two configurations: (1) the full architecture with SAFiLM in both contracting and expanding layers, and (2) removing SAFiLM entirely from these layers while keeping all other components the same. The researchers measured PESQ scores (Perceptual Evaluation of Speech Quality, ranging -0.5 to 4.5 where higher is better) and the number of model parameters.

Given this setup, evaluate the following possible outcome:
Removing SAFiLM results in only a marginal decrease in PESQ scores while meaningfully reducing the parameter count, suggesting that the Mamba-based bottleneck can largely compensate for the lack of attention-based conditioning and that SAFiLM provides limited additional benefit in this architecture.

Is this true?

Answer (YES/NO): NO